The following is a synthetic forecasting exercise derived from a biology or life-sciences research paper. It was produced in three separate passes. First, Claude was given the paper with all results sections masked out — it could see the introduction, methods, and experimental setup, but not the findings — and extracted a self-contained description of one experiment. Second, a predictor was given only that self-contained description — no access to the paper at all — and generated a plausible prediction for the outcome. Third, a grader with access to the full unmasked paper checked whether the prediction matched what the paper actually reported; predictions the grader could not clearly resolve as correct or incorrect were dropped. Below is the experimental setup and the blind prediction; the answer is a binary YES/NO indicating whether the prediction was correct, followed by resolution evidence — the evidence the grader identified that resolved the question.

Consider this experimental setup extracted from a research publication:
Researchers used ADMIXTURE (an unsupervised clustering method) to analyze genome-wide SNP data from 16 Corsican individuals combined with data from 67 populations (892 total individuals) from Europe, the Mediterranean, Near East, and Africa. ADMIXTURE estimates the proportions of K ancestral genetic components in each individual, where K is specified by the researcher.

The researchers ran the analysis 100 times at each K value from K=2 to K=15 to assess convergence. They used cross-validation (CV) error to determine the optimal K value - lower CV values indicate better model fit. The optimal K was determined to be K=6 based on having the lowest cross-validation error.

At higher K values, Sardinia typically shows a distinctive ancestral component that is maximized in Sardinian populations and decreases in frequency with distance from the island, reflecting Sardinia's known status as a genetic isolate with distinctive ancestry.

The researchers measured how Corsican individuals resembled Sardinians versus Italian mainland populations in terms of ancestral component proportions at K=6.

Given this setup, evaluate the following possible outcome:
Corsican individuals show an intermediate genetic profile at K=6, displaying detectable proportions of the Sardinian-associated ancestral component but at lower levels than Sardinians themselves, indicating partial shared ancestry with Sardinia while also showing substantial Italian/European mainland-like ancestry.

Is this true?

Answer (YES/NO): NO